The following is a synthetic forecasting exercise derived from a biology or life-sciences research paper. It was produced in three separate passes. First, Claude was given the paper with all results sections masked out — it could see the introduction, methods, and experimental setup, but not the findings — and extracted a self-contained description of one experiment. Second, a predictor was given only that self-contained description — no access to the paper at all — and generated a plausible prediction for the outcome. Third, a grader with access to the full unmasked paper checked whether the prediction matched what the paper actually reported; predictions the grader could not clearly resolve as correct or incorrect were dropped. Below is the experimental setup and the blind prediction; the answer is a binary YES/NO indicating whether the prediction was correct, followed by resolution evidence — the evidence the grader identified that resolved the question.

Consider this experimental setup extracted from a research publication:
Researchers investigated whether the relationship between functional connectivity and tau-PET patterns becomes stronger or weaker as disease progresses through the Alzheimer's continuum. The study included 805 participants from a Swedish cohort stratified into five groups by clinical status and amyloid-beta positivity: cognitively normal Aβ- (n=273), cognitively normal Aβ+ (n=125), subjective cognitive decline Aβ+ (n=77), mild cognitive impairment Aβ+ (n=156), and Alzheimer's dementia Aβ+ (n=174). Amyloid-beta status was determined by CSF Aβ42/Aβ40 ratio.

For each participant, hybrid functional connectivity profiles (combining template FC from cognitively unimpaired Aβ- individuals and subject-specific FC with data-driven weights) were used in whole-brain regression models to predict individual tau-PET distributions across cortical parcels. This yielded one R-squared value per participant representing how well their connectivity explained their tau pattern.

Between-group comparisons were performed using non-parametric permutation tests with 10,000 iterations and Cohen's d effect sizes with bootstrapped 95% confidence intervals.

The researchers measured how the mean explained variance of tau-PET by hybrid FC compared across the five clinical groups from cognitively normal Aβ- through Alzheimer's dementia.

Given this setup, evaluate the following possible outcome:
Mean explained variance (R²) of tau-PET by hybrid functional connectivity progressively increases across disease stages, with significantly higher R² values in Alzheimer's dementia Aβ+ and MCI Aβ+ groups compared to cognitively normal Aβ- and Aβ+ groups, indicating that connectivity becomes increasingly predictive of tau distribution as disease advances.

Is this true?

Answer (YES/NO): YES